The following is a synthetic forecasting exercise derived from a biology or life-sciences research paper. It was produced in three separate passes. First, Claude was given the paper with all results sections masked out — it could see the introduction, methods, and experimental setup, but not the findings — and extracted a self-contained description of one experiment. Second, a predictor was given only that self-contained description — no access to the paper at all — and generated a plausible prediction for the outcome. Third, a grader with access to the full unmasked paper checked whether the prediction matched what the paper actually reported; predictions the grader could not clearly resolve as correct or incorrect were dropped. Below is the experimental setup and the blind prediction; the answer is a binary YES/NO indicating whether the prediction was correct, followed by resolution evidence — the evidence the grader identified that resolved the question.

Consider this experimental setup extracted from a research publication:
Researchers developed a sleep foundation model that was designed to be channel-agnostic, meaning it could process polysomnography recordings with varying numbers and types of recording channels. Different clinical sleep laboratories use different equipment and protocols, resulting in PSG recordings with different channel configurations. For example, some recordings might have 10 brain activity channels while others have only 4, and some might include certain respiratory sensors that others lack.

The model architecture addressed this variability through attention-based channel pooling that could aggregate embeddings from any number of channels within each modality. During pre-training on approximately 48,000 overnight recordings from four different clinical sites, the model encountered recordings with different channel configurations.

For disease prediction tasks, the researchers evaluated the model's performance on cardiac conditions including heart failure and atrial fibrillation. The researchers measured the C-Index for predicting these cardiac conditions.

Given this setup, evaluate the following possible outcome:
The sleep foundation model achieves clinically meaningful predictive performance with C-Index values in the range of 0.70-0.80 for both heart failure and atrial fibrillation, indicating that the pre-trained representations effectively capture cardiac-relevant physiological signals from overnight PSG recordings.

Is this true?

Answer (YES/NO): YES